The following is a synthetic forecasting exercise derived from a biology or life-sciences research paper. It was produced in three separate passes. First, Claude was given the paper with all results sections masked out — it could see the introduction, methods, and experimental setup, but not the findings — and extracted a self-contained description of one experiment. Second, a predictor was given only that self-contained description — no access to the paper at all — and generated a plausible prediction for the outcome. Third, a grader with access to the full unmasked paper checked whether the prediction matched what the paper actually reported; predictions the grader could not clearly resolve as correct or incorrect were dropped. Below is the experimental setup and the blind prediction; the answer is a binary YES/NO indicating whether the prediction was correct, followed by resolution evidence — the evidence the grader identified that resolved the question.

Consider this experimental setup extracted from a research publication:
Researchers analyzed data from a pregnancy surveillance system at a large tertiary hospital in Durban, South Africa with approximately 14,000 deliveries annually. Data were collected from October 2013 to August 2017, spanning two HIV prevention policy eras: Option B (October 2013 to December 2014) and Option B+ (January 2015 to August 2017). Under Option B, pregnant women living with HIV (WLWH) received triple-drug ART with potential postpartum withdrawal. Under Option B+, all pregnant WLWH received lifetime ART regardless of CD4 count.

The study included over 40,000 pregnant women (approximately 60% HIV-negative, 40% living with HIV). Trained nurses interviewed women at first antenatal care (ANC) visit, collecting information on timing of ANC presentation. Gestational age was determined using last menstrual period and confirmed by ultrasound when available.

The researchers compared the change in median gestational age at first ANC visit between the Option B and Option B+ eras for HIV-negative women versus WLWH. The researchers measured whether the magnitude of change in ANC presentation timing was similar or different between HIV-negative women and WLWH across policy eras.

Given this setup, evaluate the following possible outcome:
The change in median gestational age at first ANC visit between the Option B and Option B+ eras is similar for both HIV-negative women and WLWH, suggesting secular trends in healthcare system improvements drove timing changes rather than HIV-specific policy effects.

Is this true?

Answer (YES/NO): YES